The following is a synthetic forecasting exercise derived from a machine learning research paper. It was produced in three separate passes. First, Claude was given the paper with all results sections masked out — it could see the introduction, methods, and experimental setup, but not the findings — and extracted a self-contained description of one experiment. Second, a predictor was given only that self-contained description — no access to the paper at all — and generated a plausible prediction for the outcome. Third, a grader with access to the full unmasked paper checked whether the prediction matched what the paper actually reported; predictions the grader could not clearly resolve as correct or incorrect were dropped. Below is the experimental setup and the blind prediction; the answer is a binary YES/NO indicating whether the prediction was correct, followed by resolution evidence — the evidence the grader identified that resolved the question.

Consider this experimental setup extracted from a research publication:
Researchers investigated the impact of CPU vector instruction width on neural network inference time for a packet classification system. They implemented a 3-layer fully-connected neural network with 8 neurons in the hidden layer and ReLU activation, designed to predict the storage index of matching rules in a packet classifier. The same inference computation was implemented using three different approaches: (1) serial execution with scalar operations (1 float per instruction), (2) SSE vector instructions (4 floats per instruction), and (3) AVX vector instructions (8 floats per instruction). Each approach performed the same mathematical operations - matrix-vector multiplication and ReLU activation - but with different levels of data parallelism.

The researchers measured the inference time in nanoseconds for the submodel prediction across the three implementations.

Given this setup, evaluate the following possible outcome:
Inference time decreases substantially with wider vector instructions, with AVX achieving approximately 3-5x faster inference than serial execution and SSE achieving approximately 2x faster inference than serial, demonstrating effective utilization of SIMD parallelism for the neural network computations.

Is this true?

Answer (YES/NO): NO